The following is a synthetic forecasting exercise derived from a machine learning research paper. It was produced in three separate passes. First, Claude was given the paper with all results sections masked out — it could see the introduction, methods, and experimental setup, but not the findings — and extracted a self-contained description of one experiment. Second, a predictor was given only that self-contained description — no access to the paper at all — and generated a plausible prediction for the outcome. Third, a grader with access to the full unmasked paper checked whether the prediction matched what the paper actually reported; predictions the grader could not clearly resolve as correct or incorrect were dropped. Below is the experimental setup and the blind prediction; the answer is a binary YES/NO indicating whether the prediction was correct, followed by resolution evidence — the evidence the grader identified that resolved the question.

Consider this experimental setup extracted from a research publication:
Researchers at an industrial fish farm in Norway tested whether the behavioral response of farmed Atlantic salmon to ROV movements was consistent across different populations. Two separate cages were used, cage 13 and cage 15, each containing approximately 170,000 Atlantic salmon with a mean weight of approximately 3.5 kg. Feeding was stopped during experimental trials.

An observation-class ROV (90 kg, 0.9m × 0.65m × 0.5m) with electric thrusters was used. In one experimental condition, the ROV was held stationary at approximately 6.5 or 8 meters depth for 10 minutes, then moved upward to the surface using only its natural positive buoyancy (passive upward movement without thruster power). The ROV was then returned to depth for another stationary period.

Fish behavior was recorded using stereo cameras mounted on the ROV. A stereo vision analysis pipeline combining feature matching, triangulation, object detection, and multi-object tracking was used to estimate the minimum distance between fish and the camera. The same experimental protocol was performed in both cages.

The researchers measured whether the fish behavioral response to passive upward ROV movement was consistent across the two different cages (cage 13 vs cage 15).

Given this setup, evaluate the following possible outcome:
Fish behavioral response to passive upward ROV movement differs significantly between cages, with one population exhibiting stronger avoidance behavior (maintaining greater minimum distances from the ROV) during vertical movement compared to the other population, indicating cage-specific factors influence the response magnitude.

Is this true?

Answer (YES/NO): NO